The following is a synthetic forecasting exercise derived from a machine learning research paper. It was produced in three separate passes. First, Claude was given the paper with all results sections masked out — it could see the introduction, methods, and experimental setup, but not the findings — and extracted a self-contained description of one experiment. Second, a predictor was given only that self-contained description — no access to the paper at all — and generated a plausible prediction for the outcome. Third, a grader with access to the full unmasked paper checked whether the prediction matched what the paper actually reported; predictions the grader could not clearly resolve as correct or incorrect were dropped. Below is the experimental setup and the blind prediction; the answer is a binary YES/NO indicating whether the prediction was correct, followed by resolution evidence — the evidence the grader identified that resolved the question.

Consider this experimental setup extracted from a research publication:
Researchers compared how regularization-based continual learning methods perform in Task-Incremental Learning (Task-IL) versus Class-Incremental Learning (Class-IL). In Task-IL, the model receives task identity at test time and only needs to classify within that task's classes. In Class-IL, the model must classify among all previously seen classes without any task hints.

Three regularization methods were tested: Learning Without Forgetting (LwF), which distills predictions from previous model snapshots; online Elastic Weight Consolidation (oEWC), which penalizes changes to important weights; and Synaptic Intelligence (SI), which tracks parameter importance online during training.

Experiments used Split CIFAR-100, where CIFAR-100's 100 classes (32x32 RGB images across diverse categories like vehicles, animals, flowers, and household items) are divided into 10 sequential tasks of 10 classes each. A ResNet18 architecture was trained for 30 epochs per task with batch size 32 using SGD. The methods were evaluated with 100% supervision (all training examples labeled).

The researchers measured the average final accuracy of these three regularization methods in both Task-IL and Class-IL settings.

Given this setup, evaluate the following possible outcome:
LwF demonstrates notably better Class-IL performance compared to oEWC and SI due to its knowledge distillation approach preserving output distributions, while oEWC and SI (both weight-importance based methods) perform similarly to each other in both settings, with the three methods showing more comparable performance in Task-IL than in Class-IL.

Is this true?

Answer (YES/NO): NO